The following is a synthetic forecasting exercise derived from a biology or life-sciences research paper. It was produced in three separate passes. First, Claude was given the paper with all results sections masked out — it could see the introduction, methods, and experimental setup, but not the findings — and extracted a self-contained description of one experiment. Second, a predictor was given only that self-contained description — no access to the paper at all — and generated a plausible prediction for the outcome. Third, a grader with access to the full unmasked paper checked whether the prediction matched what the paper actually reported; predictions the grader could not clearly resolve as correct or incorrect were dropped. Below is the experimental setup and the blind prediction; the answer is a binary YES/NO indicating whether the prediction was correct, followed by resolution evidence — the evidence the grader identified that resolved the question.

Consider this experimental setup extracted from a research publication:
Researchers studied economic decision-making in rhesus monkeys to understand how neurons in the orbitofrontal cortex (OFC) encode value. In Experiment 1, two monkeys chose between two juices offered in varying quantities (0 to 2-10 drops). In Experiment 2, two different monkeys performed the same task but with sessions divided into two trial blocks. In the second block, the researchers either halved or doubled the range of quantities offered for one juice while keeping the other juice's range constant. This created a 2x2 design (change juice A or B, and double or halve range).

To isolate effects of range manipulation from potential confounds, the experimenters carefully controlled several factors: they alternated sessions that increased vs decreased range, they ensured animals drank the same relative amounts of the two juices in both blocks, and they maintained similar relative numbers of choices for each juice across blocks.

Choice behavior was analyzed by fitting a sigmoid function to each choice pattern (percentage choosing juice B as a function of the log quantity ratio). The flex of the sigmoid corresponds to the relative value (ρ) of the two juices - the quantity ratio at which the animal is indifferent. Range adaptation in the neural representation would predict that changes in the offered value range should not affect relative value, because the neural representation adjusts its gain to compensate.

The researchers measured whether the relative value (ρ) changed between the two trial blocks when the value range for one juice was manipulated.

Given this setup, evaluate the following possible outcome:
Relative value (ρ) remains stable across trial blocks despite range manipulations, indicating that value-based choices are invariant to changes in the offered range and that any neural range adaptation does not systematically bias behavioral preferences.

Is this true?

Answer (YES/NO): YES